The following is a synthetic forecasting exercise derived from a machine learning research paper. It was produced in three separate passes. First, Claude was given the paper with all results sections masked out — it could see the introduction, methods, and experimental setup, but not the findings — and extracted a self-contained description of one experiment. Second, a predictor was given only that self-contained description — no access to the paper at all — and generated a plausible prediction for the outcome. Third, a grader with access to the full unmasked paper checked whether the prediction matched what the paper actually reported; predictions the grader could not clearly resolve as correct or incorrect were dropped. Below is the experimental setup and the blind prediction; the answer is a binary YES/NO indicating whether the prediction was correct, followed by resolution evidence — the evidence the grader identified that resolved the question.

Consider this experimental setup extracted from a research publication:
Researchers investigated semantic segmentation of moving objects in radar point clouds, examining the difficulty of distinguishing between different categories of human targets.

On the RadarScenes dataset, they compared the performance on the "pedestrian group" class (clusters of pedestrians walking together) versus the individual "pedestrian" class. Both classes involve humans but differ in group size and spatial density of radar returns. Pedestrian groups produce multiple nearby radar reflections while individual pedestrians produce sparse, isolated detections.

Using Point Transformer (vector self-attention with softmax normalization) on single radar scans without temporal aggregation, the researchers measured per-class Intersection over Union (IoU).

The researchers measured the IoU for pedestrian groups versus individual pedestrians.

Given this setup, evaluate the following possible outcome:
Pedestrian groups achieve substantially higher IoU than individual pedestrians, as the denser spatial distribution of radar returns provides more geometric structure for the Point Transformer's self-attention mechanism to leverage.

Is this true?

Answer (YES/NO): YES